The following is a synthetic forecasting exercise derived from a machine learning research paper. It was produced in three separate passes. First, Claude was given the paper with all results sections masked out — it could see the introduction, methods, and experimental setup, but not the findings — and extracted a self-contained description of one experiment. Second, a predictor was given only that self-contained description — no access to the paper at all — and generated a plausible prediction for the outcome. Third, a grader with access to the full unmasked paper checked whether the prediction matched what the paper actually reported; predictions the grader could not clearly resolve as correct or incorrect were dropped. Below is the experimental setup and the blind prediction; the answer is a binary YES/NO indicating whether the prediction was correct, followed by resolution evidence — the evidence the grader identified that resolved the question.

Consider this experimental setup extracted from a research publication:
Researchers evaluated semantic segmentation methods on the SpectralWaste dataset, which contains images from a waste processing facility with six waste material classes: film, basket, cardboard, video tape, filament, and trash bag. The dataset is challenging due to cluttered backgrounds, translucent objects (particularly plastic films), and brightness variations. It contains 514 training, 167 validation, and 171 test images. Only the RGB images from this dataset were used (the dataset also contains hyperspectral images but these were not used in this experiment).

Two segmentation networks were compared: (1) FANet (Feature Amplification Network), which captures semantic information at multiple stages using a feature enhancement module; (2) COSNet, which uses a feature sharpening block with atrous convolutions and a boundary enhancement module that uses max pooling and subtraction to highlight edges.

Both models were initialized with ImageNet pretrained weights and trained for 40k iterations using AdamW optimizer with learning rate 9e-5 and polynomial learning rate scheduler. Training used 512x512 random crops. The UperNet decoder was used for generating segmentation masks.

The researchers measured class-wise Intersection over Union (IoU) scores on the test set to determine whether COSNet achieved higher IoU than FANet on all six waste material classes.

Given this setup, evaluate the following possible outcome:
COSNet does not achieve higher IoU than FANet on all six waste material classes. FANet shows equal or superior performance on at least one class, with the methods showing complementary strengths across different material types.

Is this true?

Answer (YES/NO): YES